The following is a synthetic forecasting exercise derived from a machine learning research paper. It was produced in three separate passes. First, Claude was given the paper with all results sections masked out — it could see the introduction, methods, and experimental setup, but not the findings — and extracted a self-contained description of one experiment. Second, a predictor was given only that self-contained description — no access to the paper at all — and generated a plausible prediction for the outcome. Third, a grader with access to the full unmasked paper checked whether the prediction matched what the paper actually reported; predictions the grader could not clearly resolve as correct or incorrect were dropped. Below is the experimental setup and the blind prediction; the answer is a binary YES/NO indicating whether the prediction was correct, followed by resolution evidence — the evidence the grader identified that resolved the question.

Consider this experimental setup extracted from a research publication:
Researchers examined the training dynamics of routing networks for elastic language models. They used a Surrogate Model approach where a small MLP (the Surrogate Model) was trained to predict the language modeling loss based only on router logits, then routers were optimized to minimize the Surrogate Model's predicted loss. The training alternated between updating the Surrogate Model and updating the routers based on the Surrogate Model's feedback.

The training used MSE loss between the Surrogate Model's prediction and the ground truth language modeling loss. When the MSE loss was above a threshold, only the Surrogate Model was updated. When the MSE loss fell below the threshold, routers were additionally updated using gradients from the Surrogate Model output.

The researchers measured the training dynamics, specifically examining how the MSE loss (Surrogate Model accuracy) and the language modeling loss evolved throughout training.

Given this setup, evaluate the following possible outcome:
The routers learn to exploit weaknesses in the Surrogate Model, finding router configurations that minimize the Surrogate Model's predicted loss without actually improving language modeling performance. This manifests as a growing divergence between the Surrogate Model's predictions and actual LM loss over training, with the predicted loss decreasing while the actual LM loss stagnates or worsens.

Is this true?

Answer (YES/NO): NO